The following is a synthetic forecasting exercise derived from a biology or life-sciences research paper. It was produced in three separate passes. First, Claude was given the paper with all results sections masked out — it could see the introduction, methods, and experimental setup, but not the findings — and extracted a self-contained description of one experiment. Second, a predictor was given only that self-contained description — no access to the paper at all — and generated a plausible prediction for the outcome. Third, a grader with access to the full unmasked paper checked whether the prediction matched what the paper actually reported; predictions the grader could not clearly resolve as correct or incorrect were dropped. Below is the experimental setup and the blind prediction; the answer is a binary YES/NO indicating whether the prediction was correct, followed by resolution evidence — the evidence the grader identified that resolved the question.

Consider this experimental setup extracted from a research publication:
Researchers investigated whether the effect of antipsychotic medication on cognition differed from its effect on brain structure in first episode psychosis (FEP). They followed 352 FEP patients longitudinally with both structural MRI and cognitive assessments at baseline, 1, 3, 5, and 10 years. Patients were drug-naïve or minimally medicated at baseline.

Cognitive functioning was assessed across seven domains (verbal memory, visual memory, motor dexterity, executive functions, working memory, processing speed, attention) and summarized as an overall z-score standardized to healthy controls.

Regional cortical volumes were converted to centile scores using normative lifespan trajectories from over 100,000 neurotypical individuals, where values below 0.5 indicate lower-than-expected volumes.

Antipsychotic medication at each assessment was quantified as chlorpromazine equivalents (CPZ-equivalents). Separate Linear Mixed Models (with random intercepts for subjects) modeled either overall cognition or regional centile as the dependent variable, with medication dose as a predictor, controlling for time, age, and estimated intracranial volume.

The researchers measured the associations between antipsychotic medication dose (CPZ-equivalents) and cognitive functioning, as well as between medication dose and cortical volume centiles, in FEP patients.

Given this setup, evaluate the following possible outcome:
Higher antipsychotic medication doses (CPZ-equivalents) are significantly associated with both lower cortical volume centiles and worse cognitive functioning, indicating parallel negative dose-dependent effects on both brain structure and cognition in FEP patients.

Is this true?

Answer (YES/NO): NO